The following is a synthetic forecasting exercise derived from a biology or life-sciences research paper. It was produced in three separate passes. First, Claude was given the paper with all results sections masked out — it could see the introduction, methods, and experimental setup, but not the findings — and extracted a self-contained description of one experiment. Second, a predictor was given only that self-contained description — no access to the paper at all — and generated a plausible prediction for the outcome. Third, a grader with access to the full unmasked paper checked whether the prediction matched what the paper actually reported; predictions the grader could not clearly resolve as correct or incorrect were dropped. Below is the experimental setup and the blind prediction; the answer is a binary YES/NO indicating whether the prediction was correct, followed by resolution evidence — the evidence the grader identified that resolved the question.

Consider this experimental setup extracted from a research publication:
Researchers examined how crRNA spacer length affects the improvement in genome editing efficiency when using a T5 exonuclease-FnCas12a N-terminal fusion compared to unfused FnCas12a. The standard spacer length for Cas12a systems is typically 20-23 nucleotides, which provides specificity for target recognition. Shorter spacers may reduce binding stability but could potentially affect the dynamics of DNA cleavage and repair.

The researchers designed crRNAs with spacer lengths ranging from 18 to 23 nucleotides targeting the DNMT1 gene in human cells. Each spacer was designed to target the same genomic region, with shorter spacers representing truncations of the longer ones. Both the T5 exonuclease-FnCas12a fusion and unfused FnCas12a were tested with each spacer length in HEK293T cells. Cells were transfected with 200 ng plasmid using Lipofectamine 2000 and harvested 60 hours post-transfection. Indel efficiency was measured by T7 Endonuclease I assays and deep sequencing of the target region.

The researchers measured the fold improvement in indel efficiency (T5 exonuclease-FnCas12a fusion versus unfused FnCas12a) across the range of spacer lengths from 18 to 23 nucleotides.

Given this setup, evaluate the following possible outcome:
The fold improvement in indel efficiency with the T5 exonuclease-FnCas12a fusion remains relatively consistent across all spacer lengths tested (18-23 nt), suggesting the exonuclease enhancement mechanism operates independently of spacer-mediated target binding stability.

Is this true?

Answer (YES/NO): NO